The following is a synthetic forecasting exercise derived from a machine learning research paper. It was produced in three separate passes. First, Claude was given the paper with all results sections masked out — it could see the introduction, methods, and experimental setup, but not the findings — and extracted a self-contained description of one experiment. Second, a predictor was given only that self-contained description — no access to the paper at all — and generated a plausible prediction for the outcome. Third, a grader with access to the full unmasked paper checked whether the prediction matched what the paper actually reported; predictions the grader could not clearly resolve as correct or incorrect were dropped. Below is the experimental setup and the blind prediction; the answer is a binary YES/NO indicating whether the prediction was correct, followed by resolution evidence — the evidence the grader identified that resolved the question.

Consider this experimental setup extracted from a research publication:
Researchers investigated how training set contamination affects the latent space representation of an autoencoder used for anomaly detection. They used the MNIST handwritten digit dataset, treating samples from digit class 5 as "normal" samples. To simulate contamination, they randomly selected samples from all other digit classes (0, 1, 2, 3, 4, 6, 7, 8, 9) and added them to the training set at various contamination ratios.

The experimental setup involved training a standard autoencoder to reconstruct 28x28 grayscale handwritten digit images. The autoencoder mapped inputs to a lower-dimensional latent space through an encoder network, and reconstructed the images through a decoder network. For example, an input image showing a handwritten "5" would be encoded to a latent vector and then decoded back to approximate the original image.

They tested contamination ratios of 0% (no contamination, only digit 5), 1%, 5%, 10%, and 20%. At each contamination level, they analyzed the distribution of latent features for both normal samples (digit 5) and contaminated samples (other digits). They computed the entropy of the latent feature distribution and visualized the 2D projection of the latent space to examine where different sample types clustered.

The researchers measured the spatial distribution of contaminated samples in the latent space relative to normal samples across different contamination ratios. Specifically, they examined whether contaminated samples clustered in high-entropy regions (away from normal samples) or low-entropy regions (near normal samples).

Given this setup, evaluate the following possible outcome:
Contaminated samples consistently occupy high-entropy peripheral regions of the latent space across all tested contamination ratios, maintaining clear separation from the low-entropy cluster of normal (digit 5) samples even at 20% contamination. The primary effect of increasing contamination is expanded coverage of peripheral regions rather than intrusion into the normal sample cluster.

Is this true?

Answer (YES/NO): NO